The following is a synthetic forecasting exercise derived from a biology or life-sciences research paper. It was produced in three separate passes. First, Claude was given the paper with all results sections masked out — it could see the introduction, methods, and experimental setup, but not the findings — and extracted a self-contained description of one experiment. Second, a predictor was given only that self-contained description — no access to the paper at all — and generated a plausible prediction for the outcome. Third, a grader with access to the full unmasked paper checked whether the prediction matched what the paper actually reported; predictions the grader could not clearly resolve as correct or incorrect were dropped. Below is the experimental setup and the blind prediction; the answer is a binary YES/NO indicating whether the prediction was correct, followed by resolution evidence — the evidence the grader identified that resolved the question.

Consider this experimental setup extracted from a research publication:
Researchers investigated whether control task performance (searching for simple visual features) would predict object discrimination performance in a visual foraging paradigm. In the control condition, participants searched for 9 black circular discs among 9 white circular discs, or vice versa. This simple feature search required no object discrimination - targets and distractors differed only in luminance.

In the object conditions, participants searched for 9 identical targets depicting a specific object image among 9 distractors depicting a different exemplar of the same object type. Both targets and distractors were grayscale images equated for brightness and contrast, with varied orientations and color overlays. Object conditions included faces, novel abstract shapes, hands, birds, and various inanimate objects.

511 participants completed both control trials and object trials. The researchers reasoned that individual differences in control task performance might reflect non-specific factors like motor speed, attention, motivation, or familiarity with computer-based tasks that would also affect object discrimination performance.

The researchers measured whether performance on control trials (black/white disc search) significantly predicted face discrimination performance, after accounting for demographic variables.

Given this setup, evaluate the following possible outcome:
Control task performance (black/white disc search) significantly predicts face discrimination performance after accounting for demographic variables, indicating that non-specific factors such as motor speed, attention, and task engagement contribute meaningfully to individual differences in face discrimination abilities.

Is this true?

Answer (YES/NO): YES